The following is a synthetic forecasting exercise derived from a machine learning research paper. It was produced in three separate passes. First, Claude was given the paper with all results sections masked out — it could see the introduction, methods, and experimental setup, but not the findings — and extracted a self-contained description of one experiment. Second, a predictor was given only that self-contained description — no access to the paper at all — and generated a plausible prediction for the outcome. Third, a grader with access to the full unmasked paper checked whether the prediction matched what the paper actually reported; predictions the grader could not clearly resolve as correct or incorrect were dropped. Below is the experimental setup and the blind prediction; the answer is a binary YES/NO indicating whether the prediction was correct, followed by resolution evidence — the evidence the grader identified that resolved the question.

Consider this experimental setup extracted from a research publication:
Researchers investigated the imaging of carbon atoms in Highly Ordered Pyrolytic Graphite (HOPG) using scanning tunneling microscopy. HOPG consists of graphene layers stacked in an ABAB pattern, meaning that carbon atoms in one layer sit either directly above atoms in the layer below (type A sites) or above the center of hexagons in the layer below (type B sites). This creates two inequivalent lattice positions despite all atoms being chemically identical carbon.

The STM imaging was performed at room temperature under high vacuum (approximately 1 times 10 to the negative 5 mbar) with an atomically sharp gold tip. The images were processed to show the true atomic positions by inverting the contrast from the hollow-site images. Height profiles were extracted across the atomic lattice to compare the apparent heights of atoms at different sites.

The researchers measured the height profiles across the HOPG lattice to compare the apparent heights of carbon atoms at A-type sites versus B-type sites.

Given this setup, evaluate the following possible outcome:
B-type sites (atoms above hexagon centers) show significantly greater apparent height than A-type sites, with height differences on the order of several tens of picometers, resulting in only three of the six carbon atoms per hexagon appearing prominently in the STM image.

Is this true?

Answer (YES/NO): NO